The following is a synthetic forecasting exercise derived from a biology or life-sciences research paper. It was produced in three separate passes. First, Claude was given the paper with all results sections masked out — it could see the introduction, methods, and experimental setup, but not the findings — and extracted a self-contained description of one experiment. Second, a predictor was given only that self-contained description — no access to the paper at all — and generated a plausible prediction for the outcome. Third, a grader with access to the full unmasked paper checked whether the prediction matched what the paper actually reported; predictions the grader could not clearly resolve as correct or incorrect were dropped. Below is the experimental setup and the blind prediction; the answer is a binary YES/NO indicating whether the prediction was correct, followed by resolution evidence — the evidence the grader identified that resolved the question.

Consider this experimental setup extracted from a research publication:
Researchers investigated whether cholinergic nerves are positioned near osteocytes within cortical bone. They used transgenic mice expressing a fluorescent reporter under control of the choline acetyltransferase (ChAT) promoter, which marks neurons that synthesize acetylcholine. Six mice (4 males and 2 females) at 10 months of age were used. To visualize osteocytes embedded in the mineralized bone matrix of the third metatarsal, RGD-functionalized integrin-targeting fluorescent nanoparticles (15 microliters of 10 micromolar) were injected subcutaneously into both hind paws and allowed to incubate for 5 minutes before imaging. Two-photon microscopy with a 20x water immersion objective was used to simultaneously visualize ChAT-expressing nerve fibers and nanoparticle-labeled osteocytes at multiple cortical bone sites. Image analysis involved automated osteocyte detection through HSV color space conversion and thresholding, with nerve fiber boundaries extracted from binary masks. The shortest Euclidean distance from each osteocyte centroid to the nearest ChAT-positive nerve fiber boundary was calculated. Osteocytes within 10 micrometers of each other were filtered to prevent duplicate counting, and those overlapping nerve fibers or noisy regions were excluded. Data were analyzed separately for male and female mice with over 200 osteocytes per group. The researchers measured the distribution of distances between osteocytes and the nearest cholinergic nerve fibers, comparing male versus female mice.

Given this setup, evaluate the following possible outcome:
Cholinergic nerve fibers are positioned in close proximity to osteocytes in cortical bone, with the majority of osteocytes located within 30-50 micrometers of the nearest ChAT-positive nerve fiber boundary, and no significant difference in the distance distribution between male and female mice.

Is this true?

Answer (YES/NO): NO